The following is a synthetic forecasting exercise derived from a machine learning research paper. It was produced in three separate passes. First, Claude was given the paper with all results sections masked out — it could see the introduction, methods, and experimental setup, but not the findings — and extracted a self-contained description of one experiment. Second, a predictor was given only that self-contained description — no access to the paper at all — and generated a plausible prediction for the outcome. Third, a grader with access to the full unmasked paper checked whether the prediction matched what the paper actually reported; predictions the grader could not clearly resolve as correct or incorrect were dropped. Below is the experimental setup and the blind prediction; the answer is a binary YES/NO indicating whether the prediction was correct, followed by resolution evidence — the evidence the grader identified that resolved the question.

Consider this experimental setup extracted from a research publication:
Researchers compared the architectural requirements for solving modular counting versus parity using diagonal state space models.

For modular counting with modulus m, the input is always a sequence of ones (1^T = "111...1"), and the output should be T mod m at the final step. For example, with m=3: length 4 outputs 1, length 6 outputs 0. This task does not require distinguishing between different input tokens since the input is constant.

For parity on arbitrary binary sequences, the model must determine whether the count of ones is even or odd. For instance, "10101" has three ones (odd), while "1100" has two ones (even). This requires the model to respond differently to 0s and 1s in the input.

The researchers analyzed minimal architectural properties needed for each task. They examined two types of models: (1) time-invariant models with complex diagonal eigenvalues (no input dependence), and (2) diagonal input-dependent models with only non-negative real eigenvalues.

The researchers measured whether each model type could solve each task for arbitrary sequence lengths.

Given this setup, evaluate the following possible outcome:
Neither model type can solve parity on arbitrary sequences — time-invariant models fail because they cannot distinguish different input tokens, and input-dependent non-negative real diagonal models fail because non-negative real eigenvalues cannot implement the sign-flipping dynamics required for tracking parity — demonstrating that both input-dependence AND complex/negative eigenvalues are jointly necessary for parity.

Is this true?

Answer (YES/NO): YES